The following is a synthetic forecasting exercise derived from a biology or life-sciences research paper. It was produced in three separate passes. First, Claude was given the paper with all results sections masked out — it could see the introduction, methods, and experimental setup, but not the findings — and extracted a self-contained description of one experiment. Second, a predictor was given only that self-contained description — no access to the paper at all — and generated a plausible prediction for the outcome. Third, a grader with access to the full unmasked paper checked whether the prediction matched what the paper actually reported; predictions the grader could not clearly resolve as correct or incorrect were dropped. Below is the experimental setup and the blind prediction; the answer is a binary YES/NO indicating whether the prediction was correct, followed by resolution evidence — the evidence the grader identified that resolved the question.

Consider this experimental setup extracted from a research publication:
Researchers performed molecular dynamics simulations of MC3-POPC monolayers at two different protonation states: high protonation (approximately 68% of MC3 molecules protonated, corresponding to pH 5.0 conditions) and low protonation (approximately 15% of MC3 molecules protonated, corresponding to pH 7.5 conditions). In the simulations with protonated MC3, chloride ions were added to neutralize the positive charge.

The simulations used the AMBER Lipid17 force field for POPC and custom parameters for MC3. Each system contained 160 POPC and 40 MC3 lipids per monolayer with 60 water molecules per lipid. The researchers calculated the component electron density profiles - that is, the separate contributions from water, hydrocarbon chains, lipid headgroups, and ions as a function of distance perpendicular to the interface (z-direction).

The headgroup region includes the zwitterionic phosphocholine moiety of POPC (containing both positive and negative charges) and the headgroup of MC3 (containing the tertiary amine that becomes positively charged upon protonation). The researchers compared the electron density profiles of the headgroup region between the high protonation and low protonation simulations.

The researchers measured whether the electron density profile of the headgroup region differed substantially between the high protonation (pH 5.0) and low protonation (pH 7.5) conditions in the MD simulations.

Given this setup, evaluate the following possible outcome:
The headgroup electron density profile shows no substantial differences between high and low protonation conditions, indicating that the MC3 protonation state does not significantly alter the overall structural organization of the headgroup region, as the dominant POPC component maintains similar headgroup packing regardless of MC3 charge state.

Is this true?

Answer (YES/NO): YES